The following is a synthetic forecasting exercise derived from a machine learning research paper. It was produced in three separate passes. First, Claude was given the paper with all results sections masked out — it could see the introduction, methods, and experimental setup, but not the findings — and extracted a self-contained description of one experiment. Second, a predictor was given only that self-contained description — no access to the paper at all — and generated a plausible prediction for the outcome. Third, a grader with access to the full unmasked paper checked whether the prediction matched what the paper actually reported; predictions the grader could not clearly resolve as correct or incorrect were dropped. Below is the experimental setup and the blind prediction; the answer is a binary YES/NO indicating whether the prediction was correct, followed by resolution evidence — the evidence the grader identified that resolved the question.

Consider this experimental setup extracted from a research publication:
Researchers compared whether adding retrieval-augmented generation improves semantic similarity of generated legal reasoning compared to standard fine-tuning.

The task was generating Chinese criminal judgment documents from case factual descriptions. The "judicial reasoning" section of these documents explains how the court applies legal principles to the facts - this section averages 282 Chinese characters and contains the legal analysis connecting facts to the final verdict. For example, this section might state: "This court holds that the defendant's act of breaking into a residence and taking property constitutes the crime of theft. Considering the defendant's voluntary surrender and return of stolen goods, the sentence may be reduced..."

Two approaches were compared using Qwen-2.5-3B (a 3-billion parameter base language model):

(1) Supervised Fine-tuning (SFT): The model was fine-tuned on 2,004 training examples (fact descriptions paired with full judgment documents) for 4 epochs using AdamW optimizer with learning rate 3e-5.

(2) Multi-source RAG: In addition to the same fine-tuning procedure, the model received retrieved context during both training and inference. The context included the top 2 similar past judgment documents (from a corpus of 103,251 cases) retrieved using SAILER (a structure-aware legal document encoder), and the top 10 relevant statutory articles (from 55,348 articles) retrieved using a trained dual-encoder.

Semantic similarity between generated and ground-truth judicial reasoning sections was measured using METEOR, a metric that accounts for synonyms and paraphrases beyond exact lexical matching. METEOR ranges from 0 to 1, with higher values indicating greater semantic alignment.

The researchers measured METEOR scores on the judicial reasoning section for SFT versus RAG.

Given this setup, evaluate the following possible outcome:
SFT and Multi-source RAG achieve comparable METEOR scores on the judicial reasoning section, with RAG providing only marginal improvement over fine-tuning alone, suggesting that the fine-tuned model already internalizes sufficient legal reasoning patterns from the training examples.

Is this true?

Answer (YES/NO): NO